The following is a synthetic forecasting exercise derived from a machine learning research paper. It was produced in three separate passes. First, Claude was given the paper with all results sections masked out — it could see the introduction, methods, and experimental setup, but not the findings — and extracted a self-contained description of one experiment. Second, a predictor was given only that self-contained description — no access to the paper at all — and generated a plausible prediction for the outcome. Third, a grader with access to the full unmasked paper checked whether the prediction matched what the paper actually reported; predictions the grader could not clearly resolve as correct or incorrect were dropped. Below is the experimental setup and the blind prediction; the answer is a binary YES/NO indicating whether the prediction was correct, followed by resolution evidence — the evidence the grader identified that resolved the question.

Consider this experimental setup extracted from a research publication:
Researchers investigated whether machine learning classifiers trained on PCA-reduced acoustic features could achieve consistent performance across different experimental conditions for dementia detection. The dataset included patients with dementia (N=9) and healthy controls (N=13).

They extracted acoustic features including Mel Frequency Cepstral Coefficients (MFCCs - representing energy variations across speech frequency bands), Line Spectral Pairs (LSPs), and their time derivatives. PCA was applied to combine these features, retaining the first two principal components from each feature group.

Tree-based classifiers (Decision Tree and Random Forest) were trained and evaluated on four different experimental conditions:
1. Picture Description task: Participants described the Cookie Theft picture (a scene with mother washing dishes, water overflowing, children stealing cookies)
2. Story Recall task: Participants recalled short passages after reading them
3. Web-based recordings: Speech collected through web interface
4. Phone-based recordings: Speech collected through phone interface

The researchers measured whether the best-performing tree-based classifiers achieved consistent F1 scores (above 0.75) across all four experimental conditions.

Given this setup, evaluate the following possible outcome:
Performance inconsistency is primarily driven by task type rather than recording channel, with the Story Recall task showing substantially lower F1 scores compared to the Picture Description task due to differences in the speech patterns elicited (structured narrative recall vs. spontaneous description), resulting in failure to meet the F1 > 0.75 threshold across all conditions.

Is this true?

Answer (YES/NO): NO